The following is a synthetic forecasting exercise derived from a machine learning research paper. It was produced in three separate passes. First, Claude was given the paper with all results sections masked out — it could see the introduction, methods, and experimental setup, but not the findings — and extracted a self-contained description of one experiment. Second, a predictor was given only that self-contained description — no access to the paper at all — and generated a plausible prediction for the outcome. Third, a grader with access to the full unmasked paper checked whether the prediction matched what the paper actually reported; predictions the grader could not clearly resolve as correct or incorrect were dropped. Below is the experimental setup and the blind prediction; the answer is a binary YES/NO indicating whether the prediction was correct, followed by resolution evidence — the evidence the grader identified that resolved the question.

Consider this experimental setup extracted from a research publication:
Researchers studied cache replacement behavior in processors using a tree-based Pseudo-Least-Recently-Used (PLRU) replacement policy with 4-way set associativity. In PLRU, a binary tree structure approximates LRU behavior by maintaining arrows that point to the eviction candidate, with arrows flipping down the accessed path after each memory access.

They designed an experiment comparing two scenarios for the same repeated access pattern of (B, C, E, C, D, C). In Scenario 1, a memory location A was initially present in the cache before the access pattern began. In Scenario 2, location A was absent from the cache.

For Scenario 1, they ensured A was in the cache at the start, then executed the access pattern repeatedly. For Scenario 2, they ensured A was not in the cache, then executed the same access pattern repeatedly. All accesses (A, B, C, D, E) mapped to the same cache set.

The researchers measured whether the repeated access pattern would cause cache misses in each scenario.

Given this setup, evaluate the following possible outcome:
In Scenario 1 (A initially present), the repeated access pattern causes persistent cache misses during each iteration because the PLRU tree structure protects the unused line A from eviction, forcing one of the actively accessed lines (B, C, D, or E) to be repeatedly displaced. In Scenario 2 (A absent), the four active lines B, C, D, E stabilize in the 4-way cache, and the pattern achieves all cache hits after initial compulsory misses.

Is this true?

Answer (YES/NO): YES